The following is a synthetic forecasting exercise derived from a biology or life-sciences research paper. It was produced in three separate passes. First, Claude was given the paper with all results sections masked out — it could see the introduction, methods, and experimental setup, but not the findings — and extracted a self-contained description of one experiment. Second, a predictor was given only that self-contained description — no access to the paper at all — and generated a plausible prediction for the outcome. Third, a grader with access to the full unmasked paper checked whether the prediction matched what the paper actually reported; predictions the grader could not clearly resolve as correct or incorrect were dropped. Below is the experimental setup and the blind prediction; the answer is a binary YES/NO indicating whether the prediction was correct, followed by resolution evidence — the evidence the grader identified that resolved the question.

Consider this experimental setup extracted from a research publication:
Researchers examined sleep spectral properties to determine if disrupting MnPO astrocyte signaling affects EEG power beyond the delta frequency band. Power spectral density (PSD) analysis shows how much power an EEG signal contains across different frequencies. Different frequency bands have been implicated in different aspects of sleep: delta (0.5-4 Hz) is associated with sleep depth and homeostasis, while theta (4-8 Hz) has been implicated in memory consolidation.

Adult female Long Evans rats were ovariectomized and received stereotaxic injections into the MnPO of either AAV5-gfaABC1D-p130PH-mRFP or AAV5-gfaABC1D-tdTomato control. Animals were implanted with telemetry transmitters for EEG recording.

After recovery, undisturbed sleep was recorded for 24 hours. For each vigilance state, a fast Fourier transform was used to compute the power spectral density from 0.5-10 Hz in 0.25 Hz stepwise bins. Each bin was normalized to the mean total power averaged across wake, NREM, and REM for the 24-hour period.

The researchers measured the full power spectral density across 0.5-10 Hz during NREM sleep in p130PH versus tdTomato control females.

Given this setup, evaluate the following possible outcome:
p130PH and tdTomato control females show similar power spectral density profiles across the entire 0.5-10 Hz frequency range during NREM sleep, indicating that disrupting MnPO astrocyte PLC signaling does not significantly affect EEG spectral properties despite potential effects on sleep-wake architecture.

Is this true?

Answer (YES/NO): NO